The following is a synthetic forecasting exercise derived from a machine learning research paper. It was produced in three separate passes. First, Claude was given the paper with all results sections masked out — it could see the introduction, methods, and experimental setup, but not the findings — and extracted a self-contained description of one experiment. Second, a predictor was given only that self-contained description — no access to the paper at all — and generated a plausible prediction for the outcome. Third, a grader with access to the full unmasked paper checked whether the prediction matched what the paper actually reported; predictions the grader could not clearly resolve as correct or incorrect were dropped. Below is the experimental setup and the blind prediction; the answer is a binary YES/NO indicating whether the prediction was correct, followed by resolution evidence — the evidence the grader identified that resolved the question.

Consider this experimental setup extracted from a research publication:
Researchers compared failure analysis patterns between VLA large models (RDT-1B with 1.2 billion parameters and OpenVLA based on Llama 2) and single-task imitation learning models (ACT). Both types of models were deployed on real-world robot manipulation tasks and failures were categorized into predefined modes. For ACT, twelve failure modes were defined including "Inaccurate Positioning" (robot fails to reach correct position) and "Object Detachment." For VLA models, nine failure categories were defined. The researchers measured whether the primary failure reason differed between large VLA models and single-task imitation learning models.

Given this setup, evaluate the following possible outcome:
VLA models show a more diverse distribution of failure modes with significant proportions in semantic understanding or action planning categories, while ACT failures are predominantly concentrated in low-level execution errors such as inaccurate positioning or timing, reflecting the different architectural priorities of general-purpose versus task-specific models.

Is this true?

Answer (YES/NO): NO